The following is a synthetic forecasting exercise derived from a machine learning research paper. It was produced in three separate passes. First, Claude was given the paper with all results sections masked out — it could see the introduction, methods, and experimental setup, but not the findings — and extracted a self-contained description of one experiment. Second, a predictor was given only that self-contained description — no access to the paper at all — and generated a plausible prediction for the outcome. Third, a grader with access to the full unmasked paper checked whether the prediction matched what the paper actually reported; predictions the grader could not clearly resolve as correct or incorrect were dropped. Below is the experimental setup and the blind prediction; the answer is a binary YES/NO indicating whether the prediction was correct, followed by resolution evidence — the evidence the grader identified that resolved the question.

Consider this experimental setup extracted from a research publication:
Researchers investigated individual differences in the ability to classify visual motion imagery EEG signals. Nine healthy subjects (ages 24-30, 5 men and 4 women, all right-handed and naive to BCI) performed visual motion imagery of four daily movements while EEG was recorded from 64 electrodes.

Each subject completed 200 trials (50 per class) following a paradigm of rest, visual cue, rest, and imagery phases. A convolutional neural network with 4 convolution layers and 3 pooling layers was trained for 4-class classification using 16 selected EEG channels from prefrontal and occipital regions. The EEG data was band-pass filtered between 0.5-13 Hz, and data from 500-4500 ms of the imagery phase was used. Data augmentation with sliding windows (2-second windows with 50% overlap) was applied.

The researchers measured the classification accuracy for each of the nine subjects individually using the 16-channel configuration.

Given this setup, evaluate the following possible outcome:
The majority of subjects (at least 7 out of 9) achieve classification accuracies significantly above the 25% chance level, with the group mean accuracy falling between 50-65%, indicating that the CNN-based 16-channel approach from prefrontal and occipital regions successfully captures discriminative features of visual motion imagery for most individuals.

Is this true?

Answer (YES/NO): NO